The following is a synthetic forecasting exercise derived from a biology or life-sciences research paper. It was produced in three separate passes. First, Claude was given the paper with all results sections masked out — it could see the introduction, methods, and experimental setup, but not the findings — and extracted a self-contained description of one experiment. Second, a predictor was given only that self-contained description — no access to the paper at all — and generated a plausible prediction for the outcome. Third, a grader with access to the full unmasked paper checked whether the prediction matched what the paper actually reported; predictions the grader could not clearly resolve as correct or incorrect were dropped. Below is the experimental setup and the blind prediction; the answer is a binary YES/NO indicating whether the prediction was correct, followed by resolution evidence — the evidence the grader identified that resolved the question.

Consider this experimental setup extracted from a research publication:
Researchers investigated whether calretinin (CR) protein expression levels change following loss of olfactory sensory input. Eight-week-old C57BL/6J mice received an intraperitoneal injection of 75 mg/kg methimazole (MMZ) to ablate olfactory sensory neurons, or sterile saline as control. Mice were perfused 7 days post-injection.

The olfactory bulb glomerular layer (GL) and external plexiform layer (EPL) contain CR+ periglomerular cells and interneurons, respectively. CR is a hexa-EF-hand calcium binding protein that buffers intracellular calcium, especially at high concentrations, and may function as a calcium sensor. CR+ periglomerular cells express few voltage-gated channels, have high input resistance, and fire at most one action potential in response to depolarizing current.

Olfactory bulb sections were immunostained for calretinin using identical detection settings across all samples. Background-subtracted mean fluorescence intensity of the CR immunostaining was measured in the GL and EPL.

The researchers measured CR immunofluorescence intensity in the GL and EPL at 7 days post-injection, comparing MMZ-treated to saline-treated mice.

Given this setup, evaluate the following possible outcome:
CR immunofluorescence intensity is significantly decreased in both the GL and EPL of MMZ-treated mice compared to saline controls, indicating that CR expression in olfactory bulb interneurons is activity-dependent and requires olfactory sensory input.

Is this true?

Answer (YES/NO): NO